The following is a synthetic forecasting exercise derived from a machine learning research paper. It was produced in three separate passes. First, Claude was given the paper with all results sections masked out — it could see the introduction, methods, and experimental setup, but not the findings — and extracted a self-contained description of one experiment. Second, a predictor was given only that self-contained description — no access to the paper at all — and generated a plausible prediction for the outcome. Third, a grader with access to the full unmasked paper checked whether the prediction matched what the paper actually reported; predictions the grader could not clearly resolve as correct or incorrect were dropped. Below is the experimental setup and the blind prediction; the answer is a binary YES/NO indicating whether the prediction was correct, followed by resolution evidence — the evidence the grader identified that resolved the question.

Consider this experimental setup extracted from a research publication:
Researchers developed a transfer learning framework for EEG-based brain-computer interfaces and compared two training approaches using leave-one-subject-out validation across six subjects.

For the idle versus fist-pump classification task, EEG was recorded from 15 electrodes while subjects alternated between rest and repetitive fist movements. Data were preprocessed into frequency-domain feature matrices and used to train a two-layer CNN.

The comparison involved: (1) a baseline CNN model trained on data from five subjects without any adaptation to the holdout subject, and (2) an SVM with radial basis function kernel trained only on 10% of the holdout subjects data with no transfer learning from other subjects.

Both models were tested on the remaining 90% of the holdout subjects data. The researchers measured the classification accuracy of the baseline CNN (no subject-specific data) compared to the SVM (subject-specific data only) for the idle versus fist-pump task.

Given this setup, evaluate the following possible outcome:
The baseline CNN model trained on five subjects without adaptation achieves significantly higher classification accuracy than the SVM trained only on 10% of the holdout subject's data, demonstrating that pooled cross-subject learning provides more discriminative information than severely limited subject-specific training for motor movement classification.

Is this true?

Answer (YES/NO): NO